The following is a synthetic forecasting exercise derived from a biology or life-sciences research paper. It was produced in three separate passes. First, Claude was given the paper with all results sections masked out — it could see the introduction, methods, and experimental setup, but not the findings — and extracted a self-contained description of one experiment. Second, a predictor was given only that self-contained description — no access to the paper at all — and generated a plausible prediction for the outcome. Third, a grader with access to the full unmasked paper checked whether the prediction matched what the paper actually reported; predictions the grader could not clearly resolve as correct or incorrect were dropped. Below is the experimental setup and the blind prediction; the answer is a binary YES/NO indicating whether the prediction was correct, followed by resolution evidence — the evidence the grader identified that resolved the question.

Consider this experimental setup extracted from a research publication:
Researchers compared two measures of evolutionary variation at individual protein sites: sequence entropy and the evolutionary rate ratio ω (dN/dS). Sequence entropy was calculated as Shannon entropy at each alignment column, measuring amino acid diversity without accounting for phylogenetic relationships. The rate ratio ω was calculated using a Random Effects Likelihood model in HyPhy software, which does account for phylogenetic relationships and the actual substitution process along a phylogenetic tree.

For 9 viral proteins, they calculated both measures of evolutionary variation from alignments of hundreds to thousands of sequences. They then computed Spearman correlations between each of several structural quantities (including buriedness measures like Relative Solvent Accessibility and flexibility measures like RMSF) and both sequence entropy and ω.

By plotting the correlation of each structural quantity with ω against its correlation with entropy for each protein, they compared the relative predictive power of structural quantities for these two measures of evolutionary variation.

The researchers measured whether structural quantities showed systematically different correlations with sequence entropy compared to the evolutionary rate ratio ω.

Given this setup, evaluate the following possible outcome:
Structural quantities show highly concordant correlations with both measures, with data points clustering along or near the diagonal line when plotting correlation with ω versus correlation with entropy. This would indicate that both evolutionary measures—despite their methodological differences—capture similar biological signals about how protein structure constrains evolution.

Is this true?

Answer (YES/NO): NO